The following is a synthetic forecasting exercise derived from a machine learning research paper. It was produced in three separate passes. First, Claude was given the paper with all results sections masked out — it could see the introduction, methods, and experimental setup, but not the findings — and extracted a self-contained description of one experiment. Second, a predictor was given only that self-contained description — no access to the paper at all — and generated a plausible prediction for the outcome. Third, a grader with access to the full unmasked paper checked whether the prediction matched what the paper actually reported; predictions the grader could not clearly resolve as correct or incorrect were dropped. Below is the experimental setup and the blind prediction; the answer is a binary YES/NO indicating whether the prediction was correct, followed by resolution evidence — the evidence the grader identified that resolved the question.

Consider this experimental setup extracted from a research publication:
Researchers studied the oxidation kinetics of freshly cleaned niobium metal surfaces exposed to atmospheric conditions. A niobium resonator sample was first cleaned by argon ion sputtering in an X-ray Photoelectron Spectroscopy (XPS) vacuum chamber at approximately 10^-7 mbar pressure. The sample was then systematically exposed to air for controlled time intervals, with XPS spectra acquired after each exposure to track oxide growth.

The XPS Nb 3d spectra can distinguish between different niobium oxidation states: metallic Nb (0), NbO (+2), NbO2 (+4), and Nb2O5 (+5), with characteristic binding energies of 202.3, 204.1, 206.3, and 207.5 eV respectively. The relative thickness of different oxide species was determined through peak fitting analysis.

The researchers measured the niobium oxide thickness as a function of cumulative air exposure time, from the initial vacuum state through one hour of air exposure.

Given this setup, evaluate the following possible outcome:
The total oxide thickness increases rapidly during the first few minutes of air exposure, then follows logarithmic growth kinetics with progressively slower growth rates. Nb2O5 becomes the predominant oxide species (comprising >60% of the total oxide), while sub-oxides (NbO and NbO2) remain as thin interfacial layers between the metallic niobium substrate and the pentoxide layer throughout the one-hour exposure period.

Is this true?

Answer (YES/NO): NO